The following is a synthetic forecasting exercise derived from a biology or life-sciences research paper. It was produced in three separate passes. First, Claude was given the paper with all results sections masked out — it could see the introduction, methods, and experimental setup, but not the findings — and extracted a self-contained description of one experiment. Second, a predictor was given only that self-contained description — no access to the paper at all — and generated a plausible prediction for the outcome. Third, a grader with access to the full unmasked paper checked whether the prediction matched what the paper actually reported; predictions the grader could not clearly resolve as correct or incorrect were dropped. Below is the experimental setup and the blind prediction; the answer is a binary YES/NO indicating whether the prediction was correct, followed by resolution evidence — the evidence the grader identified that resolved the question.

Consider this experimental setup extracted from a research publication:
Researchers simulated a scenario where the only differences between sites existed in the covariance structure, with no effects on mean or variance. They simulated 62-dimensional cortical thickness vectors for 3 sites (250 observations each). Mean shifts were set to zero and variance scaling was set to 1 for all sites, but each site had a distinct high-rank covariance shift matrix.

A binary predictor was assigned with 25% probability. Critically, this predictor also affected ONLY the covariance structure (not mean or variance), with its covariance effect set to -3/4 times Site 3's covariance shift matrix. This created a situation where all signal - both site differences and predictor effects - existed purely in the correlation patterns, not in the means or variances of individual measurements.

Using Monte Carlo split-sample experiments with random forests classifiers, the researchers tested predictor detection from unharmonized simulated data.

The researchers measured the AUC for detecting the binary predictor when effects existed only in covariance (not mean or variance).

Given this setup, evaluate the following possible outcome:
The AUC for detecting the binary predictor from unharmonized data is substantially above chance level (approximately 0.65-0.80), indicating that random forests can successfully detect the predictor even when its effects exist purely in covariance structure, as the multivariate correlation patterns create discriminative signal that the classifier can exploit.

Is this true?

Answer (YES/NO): YES